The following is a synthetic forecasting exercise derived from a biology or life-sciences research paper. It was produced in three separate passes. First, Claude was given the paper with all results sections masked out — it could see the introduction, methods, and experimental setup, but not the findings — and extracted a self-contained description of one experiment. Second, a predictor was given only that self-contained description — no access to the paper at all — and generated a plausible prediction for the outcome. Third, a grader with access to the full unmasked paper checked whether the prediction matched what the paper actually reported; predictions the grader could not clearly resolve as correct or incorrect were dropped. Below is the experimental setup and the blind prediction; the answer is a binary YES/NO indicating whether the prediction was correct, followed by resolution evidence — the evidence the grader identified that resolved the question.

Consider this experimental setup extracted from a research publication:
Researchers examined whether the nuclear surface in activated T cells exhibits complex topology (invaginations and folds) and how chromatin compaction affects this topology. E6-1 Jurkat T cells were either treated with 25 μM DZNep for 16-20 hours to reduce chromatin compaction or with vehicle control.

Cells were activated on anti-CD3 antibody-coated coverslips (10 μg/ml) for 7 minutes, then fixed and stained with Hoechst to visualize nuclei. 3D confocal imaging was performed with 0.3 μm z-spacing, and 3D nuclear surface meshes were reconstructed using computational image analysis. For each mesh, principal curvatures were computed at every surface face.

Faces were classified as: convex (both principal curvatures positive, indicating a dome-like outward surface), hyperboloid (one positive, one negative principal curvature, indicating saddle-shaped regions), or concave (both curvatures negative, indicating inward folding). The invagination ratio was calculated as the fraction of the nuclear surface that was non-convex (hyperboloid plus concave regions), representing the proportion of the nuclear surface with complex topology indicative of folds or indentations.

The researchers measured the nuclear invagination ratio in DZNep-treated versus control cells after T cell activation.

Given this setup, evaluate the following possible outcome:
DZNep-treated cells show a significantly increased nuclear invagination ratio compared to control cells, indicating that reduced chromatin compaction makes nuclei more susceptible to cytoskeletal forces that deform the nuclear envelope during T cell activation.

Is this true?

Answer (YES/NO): YES